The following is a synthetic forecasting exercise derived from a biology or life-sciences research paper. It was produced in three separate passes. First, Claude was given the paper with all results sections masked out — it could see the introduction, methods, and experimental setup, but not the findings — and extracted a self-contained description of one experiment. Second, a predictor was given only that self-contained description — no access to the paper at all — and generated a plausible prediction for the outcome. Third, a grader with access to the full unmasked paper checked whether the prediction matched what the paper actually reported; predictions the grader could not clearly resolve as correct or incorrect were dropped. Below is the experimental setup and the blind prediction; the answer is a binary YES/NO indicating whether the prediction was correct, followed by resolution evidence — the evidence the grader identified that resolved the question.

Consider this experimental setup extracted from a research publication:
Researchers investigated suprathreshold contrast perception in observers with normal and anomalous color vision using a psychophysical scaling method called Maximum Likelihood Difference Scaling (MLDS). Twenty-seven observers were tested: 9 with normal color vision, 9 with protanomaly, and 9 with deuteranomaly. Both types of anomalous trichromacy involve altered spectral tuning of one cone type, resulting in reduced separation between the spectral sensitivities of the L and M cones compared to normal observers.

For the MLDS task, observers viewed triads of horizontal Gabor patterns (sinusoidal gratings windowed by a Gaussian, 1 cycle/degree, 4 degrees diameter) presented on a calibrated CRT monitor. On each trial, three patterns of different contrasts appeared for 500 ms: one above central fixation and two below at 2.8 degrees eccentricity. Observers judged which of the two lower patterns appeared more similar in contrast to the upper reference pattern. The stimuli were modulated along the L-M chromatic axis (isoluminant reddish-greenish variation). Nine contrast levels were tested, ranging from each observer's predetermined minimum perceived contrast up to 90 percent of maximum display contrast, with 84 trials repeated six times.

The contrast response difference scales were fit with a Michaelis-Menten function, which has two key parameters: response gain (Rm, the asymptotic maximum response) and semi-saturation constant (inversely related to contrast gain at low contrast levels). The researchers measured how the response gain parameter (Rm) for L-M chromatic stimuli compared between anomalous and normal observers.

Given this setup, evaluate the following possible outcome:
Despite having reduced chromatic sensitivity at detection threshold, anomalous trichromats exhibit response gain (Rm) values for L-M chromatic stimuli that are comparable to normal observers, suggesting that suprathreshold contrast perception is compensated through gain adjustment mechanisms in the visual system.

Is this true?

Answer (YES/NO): NO